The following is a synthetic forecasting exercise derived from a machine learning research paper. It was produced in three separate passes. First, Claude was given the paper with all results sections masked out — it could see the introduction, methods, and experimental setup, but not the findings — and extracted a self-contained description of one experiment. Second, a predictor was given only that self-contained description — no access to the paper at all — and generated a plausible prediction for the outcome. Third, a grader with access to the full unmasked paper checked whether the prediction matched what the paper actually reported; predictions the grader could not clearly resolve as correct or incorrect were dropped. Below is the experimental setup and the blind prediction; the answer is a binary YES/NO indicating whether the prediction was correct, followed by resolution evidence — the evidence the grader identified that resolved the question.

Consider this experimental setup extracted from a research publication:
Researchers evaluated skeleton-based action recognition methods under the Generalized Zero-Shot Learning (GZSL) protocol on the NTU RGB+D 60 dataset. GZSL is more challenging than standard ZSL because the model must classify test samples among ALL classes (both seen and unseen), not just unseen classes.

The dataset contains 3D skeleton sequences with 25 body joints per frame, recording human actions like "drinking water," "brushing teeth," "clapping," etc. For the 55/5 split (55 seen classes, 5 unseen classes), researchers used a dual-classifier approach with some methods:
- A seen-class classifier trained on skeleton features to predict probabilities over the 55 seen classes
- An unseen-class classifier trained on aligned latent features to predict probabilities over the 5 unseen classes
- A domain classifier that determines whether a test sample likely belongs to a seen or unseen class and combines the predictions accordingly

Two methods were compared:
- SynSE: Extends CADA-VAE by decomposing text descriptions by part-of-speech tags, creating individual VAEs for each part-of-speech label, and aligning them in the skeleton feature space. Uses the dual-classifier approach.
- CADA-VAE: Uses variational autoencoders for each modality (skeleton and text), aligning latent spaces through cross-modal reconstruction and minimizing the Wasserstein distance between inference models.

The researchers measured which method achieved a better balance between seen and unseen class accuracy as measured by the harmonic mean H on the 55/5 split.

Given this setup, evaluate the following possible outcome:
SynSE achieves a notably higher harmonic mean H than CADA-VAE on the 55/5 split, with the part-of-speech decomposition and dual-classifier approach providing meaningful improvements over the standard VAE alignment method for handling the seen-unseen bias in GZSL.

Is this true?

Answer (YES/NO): NO